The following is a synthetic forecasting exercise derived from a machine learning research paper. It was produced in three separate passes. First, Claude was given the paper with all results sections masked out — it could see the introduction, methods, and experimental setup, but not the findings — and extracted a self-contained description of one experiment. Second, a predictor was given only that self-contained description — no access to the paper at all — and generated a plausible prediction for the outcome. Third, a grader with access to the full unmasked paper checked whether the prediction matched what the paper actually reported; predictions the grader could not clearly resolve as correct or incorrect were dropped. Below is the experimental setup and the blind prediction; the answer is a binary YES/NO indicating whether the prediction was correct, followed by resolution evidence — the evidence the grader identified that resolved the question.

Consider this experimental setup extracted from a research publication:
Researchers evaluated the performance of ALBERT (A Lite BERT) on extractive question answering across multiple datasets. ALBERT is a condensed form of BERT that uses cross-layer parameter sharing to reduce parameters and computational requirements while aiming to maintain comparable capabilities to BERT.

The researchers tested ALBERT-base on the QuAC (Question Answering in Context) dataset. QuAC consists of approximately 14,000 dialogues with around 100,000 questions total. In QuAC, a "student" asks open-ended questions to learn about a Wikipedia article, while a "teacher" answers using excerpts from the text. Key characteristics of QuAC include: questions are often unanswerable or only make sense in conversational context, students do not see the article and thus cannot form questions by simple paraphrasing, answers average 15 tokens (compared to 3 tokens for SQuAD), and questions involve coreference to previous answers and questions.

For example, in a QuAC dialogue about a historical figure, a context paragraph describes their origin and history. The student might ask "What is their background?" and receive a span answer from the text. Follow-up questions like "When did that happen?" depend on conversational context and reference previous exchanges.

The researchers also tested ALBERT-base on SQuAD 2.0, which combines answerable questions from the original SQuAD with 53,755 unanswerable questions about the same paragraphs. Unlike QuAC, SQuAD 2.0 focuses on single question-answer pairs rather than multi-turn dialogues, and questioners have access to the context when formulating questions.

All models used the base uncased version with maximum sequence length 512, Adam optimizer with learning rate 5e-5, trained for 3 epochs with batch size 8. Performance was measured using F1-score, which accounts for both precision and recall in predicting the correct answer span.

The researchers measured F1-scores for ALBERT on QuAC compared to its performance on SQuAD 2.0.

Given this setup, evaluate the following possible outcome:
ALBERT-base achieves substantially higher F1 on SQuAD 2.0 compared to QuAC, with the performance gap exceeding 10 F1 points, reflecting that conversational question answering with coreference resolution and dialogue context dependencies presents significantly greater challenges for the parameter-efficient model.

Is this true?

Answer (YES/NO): YES